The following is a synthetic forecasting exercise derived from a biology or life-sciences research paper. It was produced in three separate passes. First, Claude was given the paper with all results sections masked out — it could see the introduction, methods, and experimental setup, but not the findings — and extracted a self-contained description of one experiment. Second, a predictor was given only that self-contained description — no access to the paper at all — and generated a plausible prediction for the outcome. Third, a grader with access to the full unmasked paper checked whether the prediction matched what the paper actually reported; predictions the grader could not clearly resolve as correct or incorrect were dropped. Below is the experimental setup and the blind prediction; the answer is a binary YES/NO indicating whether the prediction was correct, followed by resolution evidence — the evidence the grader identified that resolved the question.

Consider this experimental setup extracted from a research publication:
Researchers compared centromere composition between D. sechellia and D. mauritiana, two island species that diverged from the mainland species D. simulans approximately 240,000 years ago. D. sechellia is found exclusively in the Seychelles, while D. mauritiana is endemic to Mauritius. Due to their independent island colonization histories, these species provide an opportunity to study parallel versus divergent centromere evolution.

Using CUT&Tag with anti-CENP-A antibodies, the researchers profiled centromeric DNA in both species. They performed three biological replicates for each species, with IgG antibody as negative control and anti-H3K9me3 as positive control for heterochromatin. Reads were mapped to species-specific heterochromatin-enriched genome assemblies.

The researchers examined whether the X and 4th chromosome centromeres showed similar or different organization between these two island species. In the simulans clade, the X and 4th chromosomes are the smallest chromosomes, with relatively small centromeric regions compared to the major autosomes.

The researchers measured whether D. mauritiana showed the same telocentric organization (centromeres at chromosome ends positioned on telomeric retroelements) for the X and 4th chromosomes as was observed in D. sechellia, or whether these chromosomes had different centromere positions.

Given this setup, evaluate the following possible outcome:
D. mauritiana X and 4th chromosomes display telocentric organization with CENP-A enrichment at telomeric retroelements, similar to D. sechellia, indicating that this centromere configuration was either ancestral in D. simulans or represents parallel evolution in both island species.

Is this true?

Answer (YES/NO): NO